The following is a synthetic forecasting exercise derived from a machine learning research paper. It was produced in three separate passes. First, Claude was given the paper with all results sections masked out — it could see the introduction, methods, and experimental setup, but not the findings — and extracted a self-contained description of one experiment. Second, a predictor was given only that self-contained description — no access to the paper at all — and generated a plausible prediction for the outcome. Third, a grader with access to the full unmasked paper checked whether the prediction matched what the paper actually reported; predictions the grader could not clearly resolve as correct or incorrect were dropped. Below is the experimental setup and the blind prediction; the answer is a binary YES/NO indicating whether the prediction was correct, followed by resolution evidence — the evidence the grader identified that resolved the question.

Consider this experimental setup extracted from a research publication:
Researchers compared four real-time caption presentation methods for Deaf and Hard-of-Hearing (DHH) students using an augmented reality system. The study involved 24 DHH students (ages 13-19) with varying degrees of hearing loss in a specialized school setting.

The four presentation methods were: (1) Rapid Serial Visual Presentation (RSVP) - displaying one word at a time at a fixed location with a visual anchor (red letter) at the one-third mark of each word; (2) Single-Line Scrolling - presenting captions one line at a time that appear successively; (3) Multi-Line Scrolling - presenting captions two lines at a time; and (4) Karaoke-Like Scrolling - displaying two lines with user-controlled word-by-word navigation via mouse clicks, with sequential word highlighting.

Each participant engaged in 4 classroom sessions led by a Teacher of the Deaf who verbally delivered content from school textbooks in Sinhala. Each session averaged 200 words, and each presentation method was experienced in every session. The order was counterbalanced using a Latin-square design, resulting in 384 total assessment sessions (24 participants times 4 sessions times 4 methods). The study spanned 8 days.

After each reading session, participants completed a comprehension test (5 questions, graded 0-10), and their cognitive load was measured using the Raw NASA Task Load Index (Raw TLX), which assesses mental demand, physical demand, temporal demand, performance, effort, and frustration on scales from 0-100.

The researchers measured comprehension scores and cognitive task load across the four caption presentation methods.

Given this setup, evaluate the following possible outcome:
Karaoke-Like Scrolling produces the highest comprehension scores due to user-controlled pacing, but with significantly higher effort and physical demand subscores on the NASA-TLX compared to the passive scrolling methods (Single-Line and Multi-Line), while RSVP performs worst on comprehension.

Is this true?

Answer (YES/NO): NO